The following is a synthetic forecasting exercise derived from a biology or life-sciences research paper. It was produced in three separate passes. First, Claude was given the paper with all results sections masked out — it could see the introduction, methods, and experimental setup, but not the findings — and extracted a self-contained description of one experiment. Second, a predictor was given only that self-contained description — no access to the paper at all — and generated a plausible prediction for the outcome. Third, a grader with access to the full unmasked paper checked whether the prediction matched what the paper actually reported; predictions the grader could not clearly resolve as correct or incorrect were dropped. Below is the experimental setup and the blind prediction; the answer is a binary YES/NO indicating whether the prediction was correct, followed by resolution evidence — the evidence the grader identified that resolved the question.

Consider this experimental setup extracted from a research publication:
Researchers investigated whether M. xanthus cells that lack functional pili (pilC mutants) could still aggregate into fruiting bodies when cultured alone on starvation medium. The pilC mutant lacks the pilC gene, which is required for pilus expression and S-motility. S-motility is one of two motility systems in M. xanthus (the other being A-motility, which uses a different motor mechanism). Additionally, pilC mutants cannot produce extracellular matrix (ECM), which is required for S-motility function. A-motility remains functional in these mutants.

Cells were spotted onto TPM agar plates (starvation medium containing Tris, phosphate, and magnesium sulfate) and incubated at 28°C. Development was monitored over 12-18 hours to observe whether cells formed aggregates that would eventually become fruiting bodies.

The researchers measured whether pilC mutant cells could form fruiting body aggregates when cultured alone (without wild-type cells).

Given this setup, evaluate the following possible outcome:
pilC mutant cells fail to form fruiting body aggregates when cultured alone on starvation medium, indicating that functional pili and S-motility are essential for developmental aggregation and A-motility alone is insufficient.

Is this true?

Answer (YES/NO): NO